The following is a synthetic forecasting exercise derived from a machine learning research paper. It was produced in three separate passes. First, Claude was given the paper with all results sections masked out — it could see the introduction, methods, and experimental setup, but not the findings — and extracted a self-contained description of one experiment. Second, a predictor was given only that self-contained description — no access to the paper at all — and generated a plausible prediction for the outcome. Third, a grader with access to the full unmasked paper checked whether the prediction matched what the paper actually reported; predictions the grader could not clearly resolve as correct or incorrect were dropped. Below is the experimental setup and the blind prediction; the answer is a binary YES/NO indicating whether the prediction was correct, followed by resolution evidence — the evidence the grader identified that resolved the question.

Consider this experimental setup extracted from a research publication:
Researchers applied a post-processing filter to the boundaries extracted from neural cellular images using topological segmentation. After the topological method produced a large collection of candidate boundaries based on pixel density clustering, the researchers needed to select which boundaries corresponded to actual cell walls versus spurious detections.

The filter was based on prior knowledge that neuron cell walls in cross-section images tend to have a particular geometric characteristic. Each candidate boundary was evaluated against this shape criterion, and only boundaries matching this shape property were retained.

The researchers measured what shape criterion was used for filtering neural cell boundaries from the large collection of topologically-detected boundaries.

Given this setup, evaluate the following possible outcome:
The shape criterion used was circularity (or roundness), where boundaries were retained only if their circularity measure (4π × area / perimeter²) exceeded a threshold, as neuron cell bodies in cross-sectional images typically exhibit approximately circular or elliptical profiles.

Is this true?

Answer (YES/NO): NO